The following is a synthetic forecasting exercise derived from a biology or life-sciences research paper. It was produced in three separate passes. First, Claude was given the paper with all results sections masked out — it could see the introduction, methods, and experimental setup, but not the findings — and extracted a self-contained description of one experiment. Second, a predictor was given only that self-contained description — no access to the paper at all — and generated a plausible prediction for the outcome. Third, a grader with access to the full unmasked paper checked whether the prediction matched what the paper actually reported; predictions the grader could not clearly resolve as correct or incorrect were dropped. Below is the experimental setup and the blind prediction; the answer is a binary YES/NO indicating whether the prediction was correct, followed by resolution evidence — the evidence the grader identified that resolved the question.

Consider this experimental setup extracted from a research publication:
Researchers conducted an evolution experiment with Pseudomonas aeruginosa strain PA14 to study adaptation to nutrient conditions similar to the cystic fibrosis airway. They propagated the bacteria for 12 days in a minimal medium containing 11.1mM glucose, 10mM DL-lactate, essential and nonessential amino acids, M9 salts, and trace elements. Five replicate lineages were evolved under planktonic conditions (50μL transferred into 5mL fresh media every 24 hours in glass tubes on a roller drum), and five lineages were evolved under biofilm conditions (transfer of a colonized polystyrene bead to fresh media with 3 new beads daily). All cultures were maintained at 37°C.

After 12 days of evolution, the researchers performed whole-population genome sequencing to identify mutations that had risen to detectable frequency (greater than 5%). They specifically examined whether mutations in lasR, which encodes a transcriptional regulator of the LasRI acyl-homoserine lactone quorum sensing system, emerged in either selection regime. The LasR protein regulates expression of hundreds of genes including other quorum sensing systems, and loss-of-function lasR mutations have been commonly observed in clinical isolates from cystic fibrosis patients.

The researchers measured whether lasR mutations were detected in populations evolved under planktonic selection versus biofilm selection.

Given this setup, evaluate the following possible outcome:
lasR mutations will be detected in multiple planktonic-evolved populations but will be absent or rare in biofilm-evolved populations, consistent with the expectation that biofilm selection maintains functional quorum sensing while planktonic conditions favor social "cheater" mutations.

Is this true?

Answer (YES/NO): NO